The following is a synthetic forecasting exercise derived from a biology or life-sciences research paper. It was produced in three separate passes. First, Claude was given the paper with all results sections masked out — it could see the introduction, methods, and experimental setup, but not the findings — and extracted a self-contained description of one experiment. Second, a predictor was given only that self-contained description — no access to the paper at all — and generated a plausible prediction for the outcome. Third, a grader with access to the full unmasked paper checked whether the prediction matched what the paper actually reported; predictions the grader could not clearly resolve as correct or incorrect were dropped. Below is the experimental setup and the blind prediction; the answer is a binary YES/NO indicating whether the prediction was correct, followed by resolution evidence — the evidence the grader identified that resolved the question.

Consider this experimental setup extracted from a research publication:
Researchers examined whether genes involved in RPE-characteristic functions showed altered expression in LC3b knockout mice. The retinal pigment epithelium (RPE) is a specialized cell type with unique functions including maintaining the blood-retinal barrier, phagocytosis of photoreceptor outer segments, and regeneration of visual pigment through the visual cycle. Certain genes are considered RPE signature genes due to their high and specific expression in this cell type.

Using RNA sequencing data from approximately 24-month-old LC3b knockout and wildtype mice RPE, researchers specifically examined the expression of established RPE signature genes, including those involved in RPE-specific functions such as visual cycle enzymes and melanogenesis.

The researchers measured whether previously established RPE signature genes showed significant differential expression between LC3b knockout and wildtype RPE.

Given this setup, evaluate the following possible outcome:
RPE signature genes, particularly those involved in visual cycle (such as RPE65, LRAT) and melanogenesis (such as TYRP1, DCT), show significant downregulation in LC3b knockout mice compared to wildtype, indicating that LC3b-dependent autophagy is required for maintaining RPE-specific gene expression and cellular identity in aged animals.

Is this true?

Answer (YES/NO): NO